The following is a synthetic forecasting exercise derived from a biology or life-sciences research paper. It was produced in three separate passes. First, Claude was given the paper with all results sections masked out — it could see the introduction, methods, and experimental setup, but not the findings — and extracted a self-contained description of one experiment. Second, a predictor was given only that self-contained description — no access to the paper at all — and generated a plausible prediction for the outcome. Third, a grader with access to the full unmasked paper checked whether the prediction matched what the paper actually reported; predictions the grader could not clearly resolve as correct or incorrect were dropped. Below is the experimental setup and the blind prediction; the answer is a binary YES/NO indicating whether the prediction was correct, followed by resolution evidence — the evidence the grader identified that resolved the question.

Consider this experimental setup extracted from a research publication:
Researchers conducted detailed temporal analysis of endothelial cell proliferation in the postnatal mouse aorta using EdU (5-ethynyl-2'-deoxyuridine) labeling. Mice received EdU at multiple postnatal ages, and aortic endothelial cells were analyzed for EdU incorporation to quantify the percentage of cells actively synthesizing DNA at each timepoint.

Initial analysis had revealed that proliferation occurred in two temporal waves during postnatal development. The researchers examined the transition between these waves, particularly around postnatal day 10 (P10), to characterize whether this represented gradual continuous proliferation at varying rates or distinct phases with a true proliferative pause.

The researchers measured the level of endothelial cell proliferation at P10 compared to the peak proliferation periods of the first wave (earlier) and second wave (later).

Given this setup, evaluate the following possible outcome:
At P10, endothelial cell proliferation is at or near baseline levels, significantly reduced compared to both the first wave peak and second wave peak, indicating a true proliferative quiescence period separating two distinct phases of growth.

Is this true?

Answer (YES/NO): YES